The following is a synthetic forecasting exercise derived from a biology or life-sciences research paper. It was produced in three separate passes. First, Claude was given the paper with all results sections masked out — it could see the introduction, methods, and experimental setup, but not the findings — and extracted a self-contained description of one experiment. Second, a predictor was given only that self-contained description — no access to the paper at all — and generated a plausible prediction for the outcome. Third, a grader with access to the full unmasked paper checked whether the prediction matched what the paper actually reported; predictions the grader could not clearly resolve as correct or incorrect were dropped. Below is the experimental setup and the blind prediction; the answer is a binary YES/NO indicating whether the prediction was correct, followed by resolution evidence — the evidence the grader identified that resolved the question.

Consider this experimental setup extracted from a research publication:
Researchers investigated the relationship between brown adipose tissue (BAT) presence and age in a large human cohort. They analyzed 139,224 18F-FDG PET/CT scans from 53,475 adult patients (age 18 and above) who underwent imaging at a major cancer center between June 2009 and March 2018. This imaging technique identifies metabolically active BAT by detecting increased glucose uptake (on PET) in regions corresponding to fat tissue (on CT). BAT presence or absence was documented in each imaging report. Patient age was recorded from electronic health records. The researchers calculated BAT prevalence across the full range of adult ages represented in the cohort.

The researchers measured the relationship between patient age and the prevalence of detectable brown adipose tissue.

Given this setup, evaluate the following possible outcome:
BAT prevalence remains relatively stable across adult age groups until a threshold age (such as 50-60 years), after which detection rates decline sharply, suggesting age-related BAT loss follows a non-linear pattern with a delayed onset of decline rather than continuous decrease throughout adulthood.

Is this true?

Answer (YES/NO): NO